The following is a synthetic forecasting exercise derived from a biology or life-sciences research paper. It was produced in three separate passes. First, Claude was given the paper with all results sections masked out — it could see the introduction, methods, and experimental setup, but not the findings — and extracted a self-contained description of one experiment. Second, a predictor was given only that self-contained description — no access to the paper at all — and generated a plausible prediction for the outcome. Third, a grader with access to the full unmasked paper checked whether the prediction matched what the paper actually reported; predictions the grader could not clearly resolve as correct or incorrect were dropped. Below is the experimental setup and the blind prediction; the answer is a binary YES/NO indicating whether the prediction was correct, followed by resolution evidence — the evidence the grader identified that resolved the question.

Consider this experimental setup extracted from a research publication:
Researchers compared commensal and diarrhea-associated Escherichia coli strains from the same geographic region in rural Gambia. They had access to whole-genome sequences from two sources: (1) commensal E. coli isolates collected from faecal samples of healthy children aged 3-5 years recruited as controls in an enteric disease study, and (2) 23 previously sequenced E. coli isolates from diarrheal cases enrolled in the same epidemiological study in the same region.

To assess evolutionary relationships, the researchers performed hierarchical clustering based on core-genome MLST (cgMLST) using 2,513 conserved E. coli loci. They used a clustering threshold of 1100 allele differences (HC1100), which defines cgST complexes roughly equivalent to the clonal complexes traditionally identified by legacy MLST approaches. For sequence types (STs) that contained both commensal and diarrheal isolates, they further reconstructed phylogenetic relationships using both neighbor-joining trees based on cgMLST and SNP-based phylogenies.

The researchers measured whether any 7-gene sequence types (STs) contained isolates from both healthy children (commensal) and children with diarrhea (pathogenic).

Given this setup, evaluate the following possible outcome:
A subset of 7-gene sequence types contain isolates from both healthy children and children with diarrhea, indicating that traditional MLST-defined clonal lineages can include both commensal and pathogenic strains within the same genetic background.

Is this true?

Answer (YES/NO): YES